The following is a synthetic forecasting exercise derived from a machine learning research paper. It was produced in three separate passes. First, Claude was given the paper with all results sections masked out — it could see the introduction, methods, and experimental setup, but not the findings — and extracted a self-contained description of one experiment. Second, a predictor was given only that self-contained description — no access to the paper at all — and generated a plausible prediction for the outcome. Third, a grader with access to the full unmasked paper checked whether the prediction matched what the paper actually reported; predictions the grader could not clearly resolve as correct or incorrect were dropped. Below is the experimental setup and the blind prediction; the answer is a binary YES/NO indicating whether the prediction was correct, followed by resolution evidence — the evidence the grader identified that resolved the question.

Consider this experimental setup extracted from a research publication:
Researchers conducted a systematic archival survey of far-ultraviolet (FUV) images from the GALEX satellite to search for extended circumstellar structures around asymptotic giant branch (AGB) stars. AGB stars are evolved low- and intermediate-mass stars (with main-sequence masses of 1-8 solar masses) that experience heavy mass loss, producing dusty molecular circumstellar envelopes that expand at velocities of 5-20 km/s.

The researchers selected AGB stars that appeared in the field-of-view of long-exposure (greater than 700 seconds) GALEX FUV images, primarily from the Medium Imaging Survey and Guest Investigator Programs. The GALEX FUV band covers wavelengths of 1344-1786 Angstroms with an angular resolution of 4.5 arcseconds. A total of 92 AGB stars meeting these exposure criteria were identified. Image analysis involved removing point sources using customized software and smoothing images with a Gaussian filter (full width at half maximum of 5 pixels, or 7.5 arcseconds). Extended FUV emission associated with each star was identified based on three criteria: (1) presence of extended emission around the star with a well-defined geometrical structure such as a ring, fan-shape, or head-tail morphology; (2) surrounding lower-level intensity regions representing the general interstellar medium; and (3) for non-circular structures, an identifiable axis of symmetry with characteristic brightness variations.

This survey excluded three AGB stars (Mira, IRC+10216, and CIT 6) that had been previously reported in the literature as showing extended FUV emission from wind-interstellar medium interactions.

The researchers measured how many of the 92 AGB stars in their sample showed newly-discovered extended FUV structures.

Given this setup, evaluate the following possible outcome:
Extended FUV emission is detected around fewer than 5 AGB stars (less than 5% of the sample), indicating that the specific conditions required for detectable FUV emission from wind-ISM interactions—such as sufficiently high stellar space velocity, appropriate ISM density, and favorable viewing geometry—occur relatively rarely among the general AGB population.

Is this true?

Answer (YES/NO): NO